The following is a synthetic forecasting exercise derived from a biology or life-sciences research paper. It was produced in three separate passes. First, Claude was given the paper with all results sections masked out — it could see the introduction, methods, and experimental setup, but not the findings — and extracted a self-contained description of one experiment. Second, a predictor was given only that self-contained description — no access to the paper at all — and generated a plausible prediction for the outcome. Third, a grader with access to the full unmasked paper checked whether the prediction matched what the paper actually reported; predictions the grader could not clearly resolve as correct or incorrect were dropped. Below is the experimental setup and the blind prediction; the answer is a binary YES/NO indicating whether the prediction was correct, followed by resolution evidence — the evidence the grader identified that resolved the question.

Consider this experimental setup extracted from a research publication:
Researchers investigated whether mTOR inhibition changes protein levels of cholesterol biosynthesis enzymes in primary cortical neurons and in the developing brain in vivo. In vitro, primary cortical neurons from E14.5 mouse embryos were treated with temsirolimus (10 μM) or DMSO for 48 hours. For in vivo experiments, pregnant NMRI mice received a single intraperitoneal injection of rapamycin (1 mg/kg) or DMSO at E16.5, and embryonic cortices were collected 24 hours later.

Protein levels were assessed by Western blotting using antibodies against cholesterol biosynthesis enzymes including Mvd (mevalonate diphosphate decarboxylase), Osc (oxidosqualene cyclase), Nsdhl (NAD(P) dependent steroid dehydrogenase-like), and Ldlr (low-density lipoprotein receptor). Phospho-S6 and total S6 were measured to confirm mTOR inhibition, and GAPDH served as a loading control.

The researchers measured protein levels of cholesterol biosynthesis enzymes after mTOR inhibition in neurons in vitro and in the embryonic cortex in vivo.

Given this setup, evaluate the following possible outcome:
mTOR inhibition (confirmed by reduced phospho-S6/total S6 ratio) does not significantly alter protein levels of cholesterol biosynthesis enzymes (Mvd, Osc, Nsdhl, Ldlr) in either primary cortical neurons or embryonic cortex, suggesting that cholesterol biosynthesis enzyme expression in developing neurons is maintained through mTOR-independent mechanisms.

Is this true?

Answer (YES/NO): NO